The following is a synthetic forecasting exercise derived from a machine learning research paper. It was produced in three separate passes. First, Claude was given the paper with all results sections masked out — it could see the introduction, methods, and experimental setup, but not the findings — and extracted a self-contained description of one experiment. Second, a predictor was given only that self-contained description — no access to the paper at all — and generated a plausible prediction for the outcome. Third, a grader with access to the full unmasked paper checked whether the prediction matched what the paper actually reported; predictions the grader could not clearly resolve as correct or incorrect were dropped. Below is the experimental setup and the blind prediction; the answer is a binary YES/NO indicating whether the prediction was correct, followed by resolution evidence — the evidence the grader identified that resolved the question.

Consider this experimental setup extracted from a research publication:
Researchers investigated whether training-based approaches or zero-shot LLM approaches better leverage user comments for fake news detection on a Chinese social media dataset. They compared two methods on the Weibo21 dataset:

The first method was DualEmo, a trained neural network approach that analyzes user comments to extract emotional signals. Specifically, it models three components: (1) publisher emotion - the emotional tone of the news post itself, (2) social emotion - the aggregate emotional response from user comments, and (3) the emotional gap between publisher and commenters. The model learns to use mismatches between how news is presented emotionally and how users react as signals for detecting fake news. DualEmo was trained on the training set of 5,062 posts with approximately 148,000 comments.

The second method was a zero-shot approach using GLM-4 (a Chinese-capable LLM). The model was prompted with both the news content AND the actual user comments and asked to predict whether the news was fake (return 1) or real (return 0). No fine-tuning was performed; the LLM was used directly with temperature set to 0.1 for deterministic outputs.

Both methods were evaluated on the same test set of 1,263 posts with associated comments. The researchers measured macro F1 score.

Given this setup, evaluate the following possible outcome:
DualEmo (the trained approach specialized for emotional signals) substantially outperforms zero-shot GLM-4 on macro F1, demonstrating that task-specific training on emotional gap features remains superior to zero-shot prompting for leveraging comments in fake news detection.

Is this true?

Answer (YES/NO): NO